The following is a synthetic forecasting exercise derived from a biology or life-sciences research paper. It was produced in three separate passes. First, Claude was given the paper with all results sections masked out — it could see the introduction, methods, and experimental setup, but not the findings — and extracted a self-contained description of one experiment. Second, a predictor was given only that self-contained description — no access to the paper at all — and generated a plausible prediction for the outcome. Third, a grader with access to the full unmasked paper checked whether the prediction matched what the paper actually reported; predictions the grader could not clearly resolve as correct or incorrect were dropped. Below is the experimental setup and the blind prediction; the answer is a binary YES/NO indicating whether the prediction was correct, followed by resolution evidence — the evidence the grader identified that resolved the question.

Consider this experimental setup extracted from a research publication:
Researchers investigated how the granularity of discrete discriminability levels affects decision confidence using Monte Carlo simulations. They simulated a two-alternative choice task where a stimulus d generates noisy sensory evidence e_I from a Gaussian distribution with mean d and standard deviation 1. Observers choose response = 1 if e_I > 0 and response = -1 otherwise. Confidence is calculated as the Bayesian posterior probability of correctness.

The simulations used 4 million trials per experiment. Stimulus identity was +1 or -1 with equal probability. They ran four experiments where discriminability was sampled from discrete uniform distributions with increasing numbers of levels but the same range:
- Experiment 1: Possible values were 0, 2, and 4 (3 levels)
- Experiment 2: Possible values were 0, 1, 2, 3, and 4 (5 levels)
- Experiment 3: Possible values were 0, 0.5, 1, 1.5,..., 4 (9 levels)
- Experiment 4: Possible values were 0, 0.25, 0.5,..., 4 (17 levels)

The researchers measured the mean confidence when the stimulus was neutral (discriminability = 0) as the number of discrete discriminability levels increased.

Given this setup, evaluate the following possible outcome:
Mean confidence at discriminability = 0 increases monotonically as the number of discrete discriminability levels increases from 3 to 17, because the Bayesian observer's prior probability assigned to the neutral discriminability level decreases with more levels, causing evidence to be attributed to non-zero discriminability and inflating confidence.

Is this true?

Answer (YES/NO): YES